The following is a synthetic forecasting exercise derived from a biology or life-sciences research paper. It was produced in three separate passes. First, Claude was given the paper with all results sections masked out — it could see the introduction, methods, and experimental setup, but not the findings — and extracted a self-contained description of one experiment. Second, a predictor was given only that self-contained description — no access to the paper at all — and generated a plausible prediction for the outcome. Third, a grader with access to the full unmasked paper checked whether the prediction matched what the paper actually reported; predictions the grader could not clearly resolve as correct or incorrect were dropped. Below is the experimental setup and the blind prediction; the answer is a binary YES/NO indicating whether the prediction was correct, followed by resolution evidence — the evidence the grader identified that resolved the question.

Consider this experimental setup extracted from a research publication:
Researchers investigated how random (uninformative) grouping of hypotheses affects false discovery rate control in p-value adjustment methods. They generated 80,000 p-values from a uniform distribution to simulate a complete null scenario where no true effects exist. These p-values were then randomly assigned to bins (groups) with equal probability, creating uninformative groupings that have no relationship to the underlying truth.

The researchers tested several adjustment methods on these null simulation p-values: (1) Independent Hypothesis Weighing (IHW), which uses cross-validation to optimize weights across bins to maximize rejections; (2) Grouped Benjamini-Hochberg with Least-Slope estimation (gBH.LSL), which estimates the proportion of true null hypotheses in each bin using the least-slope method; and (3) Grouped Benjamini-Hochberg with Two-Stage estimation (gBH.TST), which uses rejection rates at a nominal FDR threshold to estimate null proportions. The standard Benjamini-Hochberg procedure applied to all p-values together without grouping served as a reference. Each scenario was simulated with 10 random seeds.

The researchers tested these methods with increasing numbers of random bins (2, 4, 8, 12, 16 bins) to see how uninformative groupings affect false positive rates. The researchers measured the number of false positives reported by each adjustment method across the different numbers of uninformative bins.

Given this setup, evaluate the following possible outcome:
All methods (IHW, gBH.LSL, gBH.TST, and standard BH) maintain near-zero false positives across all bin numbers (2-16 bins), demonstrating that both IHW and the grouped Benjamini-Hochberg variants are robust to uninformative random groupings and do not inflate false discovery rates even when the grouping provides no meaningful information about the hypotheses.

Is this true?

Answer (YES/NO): NO